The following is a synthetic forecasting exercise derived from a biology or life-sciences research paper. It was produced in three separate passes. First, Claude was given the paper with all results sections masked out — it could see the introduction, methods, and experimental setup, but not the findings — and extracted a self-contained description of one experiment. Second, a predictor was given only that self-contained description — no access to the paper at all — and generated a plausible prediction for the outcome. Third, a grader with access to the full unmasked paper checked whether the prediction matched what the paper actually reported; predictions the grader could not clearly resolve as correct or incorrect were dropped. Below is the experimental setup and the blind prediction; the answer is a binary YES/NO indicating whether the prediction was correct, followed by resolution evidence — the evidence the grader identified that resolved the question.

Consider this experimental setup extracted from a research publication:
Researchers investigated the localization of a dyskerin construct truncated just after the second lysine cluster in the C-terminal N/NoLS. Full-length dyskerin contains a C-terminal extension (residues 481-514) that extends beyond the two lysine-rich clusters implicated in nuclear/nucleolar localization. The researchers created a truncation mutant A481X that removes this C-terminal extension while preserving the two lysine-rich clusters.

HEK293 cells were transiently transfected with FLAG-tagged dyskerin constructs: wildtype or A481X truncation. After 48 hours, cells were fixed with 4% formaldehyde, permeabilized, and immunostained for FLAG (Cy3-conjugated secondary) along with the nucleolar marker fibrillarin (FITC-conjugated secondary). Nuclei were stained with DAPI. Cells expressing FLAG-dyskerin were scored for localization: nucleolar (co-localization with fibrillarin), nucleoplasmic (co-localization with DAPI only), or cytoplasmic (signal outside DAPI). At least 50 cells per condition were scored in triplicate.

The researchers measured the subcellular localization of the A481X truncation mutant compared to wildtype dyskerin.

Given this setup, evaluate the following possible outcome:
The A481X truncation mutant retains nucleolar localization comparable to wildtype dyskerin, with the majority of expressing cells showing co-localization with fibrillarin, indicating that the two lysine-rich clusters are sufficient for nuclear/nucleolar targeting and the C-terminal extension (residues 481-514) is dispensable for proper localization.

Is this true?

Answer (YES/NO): NO